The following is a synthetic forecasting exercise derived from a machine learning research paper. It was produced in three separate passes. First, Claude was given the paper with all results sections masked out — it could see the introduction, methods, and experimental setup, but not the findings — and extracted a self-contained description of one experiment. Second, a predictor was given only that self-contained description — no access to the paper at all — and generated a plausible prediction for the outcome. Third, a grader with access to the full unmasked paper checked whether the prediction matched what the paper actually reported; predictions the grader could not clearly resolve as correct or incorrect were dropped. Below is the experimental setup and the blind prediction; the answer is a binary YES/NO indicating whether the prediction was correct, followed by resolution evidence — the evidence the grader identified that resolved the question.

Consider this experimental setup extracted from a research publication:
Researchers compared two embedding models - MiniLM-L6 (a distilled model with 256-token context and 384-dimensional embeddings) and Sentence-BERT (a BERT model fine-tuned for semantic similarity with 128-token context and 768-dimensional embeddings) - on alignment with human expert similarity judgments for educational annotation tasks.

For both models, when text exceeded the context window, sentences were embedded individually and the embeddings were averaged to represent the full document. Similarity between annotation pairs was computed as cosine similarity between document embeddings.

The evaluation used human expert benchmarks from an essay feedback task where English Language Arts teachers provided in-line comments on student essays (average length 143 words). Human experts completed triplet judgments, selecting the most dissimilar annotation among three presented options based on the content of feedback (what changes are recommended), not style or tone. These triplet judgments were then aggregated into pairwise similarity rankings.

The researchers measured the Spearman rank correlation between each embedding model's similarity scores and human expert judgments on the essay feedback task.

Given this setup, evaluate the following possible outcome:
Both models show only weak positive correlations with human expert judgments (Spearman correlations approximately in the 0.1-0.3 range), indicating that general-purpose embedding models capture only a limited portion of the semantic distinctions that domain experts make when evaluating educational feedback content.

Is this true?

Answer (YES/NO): NO